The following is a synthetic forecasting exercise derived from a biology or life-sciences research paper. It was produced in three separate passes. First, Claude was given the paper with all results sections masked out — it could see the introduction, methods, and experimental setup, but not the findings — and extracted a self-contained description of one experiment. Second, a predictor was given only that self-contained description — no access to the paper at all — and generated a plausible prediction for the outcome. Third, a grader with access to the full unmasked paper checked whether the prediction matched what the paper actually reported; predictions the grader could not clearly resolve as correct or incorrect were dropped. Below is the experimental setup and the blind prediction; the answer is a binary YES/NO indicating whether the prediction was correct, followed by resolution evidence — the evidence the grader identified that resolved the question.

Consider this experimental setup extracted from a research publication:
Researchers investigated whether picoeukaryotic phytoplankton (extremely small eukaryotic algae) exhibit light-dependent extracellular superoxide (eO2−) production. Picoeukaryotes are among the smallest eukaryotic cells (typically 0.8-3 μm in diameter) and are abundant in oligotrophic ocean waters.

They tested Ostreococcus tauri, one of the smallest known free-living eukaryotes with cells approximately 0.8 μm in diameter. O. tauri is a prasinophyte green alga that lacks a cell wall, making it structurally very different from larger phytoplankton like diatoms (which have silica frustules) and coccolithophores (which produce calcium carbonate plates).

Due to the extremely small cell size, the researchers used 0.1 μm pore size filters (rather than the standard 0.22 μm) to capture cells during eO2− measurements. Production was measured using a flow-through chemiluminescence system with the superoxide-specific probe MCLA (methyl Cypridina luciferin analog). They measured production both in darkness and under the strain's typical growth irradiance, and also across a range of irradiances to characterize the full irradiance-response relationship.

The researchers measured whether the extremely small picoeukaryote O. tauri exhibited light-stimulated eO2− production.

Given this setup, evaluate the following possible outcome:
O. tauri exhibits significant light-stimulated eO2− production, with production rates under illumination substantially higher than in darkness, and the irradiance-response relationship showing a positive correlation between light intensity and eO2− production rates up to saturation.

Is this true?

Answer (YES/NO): YES